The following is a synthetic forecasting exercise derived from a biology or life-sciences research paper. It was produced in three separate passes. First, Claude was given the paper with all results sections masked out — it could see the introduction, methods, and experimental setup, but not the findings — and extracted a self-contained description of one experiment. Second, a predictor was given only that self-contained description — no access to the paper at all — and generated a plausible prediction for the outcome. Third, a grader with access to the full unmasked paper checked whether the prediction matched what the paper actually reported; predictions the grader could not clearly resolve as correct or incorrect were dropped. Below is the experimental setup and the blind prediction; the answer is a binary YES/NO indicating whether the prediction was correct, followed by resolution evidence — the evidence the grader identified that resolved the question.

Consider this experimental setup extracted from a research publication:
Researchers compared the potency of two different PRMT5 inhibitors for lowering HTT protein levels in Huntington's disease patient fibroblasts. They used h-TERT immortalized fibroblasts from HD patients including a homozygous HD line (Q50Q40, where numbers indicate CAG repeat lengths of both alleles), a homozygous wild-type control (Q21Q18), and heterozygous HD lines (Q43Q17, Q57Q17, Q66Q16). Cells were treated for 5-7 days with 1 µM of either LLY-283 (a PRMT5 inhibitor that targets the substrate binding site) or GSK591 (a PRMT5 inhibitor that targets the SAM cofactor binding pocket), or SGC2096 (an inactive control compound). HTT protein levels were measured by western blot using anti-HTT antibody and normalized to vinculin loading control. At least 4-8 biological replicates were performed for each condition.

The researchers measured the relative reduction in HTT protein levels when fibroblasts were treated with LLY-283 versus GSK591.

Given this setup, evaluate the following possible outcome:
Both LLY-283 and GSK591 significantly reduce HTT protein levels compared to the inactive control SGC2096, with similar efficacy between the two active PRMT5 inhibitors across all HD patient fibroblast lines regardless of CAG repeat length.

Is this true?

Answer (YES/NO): NO